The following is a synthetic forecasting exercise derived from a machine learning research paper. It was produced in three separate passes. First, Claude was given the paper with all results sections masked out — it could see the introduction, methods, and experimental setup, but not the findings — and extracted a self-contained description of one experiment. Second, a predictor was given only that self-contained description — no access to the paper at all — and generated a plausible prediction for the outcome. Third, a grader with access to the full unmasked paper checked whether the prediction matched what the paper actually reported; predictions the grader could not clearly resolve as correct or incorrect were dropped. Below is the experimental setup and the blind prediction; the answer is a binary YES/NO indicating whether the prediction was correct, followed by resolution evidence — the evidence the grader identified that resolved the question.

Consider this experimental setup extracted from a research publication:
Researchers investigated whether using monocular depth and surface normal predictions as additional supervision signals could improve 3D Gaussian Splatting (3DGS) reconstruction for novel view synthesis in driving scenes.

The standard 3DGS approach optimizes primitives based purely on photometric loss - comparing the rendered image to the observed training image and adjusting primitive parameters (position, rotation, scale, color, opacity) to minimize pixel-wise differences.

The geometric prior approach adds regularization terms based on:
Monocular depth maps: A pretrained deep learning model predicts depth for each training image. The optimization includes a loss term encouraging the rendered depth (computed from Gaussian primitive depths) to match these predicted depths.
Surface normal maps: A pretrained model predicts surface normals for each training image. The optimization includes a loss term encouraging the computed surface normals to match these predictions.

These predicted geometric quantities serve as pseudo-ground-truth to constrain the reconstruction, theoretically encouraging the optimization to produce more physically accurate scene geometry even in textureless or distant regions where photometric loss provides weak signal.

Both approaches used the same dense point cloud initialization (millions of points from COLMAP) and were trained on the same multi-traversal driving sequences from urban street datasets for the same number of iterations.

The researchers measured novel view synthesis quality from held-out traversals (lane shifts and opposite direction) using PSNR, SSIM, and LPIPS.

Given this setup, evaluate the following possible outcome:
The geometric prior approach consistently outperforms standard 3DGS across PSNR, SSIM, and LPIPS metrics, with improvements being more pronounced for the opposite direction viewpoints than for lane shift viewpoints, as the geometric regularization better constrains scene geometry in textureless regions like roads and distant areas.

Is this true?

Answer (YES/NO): NO